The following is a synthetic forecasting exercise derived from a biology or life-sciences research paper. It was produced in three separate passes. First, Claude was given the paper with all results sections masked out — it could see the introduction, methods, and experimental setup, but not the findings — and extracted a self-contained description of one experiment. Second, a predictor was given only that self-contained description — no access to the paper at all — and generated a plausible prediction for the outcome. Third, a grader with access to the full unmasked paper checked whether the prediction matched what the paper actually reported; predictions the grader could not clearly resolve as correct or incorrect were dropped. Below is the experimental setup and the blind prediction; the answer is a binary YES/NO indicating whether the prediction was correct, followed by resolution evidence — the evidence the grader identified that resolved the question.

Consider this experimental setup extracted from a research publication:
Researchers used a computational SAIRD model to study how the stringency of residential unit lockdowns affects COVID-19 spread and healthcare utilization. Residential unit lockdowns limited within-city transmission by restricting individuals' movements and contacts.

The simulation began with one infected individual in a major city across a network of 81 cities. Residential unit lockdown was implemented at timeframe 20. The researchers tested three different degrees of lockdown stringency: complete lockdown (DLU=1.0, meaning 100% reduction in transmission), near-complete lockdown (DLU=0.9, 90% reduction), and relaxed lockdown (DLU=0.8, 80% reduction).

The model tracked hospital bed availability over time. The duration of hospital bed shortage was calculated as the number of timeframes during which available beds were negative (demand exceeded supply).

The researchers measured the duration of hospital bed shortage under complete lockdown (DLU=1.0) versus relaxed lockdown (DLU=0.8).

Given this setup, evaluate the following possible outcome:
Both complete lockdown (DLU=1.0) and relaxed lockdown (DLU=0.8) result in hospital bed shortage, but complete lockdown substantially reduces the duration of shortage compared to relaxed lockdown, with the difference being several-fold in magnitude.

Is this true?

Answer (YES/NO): YES